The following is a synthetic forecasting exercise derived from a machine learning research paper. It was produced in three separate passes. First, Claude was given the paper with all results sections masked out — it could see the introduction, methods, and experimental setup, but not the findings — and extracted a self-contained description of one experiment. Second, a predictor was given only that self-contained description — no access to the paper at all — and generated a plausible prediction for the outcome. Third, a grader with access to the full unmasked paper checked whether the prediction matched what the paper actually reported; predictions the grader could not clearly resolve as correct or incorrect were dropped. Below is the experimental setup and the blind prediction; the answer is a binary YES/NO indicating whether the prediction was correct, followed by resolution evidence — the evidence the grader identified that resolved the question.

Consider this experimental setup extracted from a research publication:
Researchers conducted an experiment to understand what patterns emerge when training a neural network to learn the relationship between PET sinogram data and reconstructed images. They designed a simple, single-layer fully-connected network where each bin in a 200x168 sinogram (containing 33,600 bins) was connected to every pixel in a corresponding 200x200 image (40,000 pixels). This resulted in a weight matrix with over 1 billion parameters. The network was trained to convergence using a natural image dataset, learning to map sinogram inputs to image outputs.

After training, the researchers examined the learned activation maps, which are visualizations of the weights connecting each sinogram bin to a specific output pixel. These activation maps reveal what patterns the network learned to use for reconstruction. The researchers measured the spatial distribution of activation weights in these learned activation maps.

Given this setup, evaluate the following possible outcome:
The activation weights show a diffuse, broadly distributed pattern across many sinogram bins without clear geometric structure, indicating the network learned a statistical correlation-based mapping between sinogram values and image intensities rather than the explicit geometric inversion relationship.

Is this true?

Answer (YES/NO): NO